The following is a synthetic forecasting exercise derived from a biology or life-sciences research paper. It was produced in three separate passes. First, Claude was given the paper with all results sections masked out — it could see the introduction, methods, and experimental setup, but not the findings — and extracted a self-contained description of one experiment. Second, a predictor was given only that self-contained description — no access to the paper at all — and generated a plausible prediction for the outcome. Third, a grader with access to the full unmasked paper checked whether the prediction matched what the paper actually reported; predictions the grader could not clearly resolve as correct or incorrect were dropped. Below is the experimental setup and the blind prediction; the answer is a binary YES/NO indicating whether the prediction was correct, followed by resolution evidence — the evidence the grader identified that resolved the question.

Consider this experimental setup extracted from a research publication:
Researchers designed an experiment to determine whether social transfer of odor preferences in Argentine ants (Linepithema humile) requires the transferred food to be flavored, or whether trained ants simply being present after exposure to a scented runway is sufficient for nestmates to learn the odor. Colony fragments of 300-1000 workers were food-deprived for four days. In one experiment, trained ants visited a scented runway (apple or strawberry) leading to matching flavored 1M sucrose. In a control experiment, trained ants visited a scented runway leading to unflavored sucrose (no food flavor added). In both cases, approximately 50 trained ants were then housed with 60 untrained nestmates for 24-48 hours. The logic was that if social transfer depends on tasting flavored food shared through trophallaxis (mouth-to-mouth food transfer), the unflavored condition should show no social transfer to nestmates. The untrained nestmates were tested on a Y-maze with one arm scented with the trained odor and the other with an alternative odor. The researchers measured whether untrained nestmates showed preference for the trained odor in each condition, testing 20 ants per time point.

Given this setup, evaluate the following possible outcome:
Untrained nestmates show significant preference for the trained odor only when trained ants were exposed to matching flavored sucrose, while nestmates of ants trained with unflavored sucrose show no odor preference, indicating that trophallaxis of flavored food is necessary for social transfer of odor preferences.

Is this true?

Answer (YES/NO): YES